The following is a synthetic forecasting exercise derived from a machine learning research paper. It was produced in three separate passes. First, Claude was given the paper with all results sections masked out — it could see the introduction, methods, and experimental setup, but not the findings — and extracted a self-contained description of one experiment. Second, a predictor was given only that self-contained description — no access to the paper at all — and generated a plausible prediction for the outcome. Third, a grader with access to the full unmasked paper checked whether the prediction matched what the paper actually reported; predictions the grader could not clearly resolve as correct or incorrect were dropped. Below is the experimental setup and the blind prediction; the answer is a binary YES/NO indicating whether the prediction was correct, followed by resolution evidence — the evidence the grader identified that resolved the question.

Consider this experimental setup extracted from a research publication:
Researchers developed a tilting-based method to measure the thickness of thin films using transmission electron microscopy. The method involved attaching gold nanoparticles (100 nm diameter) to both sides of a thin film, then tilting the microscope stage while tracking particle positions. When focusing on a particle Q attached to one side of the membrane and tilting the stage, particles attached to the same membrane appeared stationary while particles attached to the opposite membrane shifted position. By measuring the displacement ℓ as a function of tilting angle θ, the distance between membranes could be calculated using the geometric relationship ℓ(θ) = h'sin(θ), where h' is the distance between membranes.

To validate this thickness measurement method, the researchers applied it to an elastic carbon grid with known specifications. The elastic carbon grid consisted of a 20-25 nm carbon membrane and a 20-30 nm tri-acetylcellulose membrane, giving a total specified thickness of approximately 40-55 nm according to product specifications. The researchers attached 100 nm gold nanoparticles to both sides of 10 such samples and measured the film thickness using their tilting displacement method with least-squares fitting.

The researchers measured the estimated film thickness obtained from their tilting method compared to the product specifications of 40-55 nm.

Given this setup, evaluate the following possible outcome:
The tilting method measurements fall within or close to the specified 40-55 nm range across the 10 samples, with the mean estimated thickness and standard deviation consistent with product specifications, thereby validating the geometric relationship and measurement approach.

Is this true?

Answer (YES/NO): YES